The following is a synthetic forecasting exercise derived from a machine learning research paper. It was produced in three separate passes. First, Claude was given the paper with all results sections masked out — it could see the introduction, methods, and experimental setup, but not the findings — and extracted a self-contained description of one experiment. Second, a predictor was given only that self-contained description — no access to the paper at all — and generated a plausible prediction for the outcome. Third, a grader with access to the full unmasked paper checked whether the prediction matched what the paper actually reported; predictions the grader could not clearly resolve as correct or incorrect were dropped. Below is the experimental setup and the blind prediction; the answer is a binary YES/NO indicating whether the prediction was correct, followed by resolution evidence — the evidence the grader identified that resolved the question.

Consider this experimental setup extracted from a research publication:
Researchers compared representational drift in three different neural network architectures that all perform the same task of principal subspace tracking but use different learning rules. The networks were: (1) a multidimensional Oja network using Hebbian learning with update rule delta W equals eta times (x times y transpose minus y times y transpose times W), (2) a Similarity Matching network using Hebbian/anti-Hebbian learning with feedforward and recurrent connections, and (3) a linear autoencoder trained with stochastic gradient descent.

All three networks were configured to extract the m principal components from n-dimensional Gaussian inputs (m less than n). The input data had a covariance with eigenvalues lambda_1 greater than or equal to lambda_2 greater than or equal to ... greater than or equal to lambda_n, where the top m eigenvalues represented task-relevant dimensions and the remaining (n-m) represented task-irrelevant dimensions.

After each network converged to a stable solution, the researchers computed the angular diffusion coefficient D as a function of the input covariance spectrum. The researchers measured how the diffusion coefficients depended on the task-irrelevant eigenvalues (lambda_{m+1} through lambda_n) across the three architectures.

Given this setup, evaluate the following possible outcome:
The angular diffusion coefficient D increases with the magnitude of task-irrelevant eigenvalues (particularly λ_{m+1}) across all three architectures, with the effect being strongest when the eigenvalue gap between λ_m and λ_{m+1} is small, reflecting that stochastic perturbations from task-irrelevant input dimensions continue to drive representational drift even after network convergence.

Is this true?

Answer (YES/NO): NO